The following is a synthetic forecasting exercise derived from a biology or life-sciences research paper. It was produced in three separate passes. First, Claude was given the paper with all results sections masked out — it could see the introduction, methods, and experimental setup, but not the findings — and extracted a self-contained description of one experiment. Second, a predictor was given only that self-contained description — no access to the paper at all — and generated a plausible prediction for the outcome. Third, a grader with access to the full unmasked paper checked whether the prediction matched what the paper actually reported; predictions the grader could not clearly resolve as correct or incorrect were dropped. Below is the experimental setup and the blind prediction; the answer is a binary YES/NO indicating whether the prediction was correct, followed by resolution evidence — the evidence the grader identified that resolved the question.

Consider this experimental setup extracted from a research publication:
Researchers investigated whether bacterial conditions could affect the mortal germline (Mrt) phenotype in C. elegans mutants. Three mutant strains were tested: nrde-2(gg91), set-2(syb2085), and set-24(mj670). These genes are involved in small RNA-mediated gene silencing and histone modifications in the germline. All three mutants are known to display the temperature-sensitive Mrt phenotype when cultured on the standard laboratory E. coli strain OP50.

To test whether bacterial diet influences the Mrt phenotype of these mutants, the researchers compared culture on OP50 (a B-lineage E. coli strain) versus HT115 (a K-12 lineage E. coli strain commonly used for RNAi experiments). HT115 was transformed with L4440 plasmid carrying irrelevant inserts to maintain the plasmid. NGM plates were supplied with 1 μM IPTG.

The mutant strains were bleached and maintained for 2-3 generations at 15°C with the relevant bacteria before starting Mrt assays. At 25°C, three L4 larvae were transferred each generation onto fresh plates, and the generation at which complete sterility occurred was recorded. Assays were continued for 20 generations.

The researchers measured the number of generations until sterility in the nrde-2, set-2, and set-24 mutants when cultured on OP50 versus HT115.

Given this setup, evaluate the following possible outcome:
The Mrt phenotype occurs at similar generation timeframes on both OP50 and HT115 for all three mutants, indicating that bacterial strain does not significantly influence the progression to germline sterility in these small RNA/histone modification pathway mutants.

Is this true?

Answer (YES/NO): NO